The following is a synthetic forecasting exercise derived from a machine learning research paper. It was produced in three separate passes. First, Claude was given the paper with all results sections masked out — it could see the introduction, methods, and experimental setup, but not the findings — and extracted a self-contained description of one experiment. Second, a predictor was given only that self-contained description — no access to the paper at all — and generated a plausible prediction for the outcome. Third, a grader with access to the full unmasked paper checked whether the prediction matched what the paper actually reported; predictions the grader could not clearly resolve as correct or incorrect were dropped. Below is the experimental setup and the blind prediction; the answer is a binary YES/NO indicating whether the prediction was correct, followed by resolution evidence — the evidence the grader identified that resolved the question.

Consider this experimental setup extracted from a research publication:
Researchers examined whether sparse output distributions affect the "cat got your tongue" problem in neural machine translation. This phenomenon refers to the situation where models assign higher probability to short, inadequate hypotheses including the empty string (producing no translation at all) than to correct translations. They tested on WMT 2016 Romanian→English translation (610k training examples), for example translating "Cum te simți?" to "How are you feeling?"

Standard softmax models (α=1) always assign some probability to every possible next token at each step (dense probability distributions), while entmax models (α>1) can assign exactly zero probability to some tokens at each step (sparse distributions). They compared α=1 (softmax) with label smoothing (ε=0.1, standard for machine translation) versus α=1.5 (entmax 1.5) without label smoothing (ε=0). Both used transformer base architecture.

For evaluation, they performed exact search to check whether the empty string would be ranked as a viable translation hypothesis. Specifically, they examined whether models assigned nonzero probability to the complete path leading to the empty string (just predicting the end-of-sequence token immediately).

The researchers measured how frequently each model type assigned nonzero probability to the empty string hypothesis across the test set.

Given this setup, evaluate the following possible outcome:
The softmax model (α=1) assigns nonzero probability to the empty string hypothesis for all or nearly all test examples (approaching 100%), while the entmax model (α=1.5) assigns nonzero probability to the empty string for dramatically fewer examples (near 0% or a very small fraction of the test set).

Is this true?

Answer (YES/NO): NO